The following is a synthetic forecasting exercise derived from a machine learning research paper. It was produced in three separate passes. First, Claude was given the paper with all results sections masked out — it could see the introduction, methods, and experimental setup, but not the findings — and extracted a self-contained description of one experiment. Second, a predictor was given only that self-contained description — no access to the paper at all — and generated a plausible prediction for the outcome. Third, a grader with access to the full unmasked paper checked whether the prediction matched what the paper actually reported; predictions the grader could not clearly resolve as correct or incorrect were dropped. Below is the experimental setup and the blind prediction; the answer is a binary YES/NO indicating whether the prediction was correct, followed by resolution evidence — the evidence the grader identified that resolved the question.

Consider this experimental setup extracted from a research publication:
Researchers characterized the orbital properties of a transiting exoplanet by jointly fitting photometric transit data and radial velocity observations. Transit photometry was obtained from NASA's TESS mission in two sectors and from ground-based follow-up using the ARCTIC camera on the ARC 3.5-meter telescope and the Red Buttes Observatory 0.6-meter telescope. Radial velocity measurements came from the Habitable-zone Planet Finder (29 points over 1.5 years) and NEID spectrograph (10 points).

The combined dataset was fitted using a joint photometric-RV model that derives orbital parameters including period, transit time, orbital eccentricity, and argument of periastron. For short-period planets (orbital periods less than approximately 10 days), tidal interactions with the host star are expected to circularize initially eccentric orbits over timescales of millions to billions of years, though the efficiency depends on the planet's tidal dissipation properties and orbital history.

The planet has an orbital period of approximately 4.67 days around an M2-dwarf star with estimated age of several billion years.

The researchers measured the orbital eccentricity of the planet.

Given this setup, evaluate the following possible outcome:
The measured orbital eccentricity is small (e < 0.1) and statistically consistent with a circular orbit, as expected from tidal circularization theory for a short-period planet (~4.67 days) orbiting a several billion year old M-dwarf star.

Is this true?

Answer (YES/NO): NO